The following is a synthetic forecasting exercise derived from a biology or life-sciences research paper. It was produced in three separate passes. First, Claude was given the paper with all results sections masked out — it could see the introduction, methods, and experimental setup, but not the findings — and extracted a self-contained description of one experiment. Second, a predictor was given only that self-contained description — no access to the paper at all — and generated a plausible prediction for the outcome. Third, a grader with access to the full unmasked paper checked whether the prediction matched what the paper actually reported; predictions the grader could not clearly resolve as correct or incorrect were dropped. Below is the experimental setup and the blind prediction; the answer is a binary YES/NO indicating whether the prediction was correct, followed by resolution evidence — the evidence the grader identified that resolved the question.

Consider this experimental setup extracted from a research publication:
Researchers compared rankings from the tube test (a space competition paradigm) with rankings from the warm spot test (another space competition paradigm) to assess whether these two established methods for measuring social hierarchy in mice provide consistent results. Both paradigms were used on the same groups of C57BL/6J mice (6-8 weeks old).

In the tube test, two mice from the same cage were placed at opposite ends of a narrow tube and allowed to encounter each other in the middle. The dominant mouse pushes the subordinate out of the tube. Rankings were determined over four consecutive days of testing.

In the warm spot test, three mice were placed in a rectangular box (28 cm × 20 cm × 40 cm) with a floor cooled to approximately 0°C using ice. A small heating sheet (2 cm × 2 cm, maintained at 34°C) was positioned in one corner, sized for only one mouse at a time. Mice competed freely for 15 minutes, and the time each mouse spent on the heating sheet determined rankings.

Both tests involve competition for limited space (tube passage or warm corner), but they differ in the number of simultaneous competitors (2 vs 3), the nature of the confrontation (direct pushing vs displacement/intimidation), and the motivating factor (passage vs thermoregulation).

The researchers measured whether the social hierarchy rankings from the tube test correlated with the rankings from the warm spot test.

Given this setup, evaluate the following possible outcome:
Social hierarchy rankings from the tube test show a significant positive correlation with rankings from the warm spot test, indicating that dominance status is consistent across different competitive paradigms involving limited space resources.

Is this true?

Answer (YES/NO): YES